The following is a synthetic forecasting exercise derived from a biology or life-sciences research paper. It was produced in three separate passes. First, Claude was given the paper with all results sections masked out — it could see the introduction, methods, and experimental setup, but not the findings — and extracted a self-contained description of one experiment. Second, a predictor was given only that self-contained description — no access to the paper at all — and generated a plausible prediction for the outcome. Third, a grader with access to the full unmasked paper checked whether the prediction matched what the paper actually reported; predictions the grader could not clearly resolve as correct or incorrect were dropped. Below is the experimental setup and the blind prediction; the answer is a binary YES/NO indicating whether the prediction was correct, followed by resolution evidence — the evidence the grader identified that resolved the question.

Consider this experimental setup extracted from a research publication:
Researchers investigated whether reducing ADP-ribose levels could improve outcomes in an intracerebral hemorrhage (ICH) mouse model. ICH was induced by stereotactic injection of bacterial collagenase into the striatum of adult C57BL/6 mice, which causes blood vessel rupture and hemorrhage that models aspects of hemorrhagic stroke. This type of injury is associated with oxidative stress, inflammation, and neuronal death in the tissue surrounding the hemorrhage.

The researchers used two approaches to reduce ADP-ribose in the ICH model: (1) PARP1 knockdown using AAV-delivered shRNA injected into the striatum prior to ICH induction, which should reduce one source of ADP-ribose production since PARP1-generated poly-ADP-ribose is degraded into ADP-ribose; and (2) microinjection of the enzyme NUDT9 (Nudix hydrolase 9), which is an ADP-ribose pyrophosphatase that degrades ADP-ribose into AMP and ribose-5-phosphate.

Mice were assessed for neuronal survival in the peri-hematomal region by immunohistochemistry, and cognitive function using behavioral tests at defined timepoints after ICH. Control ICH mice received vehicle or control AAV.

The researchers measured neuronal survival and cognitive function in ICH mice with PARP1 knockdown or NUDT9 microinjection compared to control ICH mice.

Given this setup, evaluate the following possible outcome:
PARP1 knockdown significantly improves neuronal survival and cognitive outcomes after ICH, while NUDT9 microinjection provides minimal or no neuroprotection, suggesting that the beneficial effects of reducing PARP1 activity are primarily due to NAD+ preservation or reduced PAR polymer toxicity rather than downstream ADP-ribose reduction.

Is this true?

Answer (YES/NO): NO